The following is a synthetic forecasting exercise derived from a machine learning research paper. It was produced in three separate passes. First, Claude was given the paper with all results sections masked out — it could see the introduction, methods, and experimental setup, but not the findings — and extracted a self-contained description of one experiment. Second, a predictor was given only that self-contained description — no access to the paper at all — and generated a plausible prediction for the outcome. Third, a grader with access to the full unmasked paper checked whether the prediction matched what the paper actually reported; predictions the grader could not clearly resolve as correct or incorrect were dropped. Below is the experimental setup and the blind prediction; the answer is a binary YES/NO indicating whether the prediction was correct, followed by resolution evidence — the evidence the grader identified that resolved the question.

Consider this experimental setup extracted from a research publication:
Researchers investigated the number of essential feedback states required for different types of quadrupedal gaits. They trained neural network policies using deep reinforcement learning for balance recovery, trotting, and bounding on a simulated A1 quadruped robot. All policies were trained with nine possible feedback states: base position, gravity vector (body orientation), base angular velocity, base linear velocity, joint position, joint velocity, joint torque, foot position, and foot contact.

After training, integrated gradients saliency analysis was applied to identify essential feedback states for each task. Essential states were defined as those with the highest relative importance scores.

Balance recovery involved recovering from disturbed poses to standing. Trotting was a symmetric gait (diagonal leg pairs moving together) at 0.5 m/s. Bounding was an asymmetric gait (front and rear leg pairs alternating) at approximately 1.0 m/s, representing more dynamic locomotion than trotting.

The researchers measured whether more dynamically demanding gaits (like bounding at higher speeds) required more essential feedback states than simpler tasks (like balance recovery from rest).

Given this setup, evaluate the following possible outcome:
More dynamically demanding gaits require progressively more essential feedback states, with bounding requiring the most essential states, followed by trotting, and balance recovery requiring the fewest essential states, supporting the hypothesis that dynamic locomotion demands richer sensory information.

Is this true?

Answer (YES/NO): YES